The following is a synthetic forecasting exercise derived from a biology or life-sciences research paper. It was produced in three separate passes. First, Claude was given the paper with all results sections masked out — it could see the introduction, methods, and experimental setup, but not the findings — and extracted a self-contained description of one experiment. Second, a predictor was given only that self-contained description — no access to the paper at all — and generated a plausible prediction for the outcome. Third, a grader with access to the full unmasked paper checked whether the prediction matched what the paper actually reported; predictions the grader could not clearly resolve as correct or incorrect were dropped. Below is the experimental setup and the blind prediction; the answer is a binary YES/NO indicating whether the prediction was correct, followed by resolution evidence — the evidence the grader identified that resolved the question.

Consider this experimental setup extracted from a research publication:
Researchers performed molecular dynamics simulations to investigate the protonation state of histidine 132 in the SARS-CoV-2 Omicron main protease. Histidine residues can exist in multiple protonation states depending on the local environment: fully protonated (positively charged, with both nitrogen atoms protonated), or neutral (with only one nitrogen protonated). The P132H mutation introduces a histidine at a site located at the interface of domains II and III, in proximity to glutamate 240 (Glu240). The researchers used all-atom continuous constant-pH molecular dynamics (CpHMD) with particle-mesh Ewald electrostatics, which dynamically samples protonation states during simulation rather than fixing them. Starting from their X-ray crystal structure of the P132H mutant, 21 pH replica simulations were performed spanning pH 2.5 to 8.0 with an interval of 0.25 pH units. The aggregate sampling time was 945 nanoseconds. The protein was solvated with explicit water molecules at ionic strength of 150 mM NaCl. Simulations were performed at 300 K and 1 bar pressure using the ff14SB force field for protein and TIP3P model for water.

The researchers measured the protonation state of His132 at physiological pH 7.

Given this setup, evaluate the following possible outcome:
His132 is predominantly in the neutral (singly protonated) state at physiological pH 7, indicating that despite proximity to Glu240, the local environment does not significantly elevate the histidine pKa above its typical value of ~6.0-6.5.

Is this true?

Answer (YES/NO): NO